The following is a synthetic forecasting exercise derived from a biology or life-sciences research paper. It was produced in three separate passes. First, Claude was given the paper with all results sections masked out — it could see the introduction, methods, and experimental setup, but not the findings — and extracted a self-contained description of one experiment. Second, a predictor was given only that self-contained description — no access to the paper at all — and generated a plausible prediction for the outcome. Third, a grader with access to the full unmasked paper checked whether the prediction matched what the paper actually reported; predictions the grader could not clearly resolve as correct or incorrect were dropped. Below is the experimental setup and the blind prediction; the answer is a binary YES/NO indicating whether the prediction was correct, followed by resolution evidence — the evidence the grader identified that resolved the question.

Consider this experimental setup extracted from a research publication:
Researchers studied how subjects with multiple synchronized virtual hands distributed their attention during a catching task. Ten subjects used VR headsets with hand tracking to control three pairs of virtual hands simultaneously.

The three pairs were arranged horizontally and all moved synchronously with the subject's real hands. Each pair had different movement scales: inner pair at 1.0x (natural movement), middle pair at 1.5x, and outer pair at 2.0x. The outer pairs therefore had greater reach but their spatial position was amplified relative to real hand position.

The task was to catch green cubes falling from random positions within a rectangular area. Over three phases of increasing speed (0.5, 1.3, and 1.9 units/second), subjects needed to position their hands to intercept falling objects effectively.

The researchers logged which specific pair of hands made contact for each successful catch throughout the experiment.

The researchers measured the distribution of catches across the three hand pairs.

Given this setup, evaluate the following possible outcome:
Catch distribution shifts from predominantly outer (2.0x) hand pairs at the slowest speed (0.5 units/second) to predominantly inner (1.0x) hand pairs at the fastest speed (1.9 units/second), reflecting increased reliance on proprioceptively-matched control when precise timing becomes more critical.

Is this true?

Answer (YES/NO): NO